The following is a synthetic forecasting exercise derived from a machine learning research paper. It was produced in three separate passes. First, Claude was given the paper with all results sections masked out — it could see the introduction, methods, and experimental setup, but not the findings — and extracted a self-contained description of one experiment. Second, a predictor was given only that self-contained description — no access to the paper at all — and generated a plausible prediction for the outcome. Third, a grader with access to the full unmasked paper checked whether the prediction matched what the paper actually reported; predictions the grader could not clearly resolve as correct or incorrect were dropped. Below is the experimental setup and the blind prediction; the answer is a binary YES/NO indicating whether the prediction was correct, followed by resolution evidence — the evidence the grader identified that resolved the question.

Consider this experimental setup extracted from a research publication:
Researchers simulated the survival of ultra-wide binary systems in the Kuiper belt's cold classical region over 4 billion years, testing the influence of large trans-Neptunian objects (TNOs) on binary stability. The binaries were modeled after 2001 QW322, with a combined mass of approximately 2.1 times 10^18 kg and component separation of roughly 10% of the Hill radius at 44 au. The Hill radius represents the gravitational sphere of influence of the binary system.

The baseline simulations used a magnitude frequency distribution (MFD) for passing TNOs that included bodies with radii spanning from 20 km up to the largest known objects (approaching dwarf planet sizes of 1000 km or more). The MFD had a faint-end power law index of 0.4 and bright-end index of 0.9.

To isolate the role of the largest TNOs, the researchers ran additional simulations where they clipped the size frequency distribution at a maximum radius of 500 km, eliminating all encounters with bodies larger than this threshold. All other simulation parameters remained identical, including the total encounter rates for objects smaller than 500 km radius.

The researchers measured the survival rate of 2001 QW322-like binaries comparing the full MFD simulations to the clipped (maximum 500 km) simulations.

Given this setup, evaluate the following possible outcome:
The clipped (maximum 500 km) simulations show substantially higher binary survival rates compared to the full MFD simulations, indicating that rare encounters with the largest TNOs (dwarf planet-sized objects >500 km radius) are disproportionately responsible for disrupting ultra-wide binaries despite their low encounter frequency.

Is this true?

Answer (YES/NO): NO